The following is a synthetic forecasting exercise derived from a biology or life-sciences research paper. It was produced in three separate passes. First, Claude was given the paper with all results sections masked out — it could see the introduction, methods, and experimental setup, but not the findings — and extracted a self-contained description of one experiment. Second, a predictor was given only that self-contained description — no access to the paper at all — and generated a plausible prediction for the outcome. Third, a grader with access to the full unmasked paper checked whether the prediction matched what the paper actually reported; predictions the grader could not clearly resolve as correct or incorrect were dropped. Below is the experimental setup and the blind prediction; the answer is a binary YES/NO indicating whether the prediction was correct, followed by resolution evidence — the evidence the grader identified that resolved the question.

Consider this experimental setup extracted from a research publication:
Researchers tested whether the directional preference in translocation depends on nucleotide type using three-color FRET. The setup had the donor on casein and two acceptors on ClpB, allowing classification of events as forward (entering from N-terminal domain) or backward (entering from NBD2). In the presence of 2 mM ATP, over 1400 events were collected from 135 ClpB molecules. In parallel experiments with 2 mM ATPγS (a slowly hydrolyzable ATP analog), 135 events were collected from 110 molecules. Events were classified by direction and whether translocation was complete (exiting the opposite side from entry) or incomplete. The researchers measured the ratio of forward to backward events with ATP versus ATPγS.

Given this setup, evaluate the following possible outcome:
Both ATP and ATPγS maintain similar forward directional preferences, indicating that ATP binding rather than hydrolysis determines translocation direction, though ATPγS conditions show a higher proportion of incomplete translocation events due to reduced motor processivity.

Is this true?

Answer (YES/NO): NO